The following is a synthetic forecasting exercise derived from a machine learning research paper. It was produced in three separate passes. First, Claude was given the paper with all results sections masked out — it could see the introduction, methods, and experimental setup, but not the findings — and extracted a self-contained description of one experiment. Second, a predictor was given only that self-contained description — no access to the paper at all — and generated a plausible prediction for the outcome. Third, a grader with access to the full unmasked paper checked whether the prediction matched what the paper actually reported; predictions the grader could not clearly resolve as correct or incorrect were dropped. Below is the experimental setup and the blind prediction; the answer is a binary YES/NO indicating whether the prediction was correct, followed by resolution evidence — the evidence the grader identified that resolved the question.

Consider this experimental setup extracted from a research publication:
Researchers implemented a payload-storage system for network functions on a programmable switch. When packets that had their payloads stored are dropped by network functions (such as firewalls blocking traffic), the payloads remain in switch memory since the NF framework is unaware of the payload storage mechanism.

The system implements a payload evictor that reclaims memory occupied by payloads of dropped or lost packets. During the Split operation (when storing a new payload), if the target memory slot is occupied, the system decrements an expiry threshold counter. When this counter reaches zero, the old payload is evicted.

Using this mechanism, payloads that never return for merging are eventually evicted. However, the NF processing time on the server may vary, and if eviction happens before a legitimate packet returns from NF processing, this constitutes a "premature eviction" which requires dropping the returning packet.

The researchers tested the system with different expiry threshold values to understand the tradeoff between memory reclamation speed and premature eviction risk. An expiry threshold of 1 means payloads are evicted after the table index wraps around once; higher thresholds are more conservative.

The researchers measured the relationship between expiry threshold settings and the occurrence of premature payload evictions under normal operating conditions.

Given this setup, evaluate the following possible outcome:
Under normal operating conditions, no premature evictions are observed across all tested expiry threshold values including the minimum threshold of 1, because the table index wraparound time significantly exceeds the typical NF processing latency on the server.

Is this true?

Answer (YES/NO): YES